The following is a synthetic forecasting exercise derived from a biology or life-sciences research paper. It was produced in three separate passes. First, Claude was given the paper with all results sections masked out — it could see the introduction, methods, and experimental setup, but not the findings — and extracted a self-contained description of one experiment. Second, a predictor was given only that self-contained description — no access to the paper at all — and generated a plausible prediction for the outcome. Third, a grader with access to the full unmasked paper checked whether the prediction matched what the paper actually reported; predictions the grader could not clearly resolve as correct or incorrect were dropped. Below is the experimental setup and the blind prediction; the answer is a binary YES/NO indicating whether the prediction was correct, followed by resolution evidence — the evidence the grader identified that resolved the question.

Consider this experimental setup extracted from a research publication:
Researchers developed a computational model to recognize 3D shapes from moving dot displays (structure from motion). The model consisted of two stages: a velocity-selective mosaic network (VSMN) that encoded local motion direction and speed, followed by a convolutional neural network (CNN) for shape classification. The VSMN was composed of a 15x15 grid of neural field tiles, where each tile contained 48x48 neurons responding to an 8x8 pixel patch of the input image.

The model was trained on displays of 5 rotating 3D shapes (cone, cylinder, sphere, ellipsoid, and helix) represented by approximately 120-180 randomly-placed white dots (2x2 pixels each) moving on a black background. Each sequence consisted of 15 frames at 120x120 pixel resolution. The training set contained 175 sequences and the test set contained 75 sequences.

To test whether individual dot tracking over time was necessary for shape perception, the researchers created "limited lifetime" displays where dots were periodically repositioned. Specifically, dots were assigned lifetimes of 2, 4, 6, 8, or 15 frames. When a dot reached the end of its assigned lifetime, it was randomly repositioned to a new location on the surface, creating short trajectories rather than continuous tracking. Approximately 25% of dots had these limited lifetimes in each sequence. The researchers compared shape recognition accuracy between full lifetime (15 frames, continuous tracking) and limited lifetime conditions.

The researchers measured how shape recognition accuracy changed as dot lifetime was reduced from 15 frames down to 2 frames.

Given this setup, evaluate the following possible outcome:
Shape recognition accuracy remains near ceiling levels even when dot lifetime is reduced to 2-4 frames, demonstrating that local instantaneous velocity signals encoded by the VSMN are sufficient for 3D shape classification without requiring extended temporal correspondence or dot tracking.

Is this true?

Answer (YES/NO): YES